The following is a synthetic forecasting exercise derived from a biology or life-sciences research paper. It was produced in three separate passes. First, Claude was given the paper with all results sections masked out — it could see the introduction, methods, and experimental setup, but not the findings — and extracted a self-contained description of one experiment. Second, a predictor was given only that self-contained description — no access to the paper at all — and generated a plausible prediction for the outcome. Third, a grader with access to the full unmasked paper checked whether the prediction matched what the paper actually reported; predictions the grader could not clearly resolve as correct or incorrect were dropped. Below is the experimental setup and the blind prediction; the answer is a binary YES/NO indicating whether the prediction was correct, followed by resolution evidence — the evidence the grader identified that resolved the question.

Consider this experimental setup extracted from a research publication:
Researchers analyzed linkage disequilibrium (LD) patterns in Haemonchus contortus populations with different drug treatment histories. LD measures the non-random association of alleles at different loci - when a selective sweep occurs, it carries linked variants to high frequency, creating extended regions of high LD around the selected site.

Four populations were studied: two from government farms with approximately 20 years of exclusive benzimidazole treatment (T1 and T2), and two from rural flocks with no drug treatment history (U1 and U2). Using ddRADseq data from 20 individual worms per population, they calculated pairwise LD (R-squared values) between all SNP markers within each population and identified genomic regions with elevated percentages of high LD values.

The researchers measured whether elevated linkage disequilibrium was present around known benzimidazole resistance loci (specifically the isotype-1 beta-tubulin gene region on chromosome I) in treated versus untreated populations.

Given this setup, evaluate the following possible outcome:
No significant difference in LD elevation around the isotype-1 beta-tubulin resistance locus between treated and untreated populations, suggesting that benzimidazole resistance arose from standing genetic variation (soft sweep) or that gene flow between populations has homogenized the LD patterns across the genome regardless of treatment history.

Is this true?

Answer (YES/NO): NO